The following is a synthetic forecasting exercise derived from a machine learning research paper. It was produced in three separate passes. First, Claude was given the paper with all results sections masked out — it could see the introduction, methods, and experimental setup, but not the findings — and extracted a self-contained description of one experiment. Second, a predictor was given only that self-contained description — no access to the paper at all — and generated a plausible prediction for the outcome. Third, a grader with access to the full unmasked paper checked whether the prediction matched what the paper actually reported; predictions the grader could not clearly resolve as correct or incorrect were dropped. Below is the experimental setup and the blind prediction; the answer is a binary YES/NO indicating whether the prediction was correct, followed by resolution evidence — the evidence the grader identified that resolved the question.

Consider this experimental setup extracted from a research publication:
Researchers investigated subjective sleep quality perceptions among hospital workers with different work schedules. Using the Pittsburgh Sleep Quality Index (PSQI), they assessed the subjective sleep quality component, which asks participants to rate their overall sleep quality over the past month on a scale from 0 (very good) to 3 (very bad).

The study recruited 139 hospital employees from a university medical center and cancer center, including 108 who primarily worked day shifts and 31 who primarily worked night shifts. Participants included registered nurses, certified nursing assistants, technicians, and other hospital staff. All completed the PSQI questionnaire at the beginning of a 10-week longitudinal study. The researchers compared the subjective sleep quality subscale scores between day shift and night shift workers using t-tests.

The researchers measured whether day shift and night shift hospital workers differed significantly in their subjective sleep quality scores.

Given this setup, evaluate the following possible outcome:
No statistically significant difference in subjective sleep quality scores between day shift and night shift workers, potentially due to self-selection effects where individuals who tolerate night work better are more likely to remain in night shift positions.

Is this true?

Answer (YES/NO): NO